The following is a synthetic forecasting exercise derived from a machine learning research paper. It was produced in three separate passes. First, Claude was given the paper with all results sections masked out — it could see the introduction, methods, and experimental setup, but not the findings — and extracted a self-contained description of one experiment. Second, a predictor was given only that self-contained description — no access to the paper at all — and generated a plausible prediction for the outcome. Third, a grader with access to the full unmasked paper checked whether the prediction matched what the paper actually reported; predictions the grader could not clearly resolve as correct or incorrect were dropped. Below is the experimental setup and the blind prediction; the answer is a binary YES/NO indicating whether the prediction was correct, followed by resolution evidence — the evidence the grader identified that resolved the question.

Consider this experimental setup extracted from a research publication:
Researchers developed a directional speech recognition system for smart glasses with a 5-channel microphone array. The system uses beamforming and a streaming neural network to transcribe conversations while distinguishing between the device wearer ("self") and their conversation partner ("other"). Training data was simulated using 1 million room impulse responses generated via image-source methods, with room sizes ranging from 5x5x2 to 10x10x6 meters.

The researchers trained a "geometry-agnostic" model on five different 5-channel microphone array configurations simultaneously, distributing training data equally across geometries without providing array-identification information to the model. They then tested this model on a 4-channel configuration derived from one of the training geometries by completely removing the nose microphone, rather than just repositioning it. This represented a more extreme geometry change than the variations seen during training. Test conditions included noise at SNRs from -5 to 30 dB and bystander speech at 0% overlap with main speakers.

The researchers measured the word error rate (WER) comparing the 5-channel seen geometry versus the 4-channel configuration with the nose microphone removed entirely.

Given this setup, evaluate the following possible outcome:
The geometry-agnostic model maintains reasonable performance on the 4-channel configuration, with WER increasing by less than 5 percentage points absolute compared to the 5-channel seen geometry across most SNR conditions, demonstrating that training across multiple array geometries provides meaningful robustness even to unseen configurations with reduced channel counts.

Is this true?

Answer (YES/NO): NO